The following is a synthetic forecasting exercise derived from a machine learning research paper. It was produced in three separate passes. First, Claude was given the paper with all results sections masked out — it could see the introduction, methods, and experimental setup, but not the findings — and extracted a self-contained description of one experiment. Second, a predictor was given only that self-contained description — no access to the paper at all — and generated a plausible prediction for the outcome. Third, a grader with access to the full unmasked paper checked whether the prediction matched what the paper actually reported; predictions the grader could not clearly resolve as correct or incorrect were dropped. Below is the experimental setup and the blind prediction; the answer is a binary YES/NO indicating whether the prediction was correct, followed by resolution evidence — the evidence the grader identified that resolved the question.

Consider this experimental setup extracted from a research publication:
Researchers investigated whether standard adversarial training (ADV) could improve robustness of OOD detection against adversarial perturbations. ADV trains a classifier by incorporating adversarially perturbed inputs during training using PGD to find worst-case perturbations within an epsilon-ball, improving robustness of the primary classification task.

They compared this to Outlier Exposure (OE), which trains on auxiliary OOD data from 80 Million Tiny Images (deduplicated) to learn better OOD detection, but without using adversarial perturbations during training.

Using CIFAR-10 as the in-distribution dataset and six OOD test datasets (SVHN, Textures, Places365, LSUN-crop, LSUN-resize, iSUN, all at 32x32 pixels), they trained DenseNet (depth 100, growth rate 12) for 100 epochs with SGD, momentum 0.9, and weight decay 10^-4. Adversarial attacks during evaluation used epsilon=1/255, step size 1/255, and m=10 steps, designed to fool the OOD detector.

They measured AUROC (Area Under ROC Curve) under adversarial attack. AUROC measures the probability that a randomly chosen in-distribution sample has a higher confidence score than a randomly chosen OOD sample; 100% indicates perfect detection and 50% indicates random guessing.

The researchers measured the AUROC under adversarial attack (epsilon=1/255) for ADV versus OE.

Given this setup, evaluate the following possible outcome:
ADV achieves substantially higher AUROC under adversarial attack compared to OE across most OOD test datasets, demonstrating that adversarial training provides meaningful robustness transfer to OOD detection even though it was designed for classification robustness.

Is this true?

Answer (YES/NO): NO